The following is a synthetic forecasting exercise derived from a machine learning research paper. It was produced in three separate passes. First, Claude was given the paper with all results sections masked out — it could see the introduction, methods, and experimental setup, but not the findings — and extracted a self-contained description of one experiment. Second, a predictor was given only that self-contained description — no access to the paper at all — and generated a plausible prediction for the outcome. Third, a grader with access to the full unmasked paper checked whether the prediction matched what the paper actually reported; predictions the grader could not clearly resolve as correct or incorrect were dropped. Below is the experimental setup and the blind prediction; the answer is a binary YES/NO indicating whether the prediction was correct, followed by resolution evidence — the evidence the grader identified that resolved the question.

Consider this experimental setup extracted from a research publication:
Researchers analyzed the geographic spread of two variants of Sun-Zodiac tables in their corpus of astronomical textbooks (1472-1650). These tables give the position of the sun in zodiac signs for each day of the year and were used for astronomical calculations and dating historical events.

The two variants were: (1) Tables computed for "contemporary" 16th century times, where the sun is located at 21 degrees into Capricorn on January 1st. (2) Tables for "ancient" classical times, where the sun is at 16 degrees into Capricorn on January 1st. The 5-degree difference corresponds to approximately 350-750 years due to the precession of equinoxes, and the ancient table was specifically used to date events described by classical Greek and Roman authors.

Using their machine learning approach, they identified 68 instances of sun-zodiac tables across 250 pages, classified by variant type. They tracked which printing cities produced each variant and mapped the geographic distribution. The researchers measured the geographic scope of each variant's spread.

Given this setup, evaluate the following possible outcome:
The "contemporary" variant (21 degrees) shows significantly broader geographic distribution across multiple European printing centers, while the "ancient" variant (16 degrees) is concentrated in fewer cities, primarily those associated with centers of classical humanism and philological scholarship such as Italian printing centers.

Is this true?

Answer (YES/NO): NO